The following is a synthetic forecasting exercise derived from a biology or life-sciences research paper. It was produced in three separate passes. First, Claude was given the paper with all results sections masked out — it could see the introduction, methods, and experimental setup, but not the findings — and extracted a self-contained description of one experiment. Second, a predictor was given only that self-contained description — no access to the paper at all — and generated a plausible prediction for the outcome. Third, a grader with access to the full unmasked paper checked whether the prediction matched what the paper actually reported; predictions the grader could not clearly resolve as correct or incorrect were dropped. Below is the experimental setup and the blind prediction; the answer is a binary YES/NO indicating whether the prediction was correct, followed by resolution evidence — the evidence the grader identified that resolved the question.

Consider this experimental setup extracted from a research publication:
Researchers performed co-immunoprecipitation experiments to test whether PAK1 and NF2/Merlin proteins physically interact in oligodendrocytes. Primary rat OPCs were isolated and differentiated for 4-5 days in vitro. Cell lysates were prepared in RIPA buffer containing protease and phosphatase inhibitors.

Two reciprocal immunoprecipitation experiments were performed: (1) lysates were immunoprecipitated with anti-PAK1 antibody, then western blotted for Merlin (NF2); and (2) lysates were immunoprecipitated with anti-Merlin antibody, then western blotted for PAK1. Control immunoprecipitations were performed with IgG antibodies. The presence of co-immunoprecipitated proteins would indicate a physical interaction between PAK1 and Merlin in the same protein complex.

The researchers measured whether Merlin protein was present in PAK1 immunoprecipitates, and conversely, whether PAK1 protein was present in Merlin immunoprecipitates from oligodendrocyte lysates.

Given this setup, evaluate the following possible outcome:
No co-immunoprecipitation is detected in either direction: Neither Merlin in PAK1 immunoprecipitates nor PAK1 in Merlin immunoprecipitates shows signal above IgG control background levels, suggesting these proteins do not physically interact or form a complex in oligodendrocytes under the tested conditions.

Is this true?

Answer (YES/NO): NO